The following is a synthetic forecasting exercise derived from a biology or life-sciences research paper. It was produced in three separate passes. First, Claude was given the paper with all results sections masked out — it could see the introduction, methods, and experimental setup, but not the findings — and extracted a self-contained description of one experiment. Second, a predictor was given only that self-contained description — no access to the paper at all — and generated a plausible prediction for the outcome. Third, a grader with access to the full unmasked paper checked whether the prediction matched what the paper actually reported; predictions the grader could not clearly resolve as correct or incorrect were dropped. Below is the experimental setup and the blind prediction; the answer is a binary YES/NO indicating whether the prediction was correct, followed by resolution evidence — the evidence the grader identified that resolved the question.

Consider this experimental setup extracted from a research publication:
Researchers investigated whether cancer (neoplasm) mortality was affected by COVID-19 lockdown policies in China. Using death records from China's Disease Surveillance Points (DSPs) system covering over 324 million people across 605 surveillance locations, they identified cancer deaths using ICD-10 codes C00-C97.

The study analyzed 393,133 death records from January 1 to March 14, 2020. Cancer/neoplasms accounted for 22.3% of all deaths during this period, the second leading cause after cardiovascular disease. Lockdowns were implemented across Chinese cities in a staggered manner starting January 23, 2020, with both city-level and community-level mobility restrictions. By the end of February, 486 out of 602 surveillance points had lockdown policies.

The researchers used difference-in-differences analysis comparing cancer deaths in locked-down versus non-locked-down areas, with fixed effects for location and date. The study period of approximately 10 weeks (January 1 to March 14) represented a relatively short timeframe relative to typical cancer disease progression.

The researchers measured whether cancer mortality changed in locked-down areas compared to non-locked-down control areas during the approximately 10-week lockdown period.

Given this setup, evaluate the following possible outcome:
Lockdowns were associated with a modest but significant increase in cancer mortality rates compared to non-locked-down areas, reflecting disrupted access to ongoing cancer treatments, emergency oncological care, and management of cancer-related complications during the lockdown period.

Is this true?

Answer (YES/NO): NO